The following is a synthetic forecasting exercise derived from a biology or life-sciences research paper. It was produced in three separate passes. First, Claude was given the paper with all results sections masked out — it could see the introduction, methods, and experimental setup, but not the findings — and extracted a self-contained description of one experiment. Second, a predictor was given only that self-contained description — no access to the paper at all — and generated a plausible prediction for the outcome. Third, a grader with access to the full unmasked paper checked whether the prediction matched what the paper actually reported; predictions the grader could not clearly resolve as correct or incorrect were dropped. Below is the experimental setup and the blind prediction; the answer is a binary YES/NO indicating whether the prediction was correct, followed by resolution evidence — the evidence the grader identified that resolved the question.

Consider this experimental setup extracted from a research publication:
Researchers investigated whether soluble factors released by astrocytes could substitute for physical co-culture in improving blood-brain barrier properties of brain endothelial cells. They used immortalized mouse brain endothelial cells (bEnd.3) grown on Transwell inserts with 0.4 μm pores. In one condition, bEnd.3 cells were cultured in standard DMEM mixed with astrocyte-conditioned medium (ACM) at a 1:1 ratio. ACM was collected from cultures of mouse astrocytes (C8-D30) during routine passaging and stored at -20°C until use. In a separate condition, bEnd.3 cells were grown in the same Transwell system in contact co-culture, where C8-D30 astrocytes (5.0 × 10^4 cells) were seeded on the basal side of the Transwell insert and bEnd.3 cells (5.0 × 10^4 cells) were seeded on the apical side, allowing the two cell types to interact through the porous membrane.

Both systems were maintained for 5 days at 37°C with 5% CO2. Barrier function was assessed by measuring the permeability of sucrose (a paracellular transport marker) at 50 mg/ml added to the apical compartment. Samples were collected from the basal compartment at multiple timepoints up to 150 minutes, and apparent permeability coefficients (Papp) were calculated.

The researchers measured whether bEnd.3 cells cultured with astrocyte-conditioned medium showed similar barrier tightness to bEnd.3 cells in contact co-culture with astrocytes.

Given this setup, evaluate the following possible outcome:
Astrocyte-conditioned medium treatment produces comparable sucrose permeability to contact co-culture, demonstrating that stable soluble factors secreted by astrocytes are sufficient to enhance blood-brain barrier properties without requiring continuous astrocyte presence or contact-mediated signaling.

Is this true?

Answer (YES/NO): NO